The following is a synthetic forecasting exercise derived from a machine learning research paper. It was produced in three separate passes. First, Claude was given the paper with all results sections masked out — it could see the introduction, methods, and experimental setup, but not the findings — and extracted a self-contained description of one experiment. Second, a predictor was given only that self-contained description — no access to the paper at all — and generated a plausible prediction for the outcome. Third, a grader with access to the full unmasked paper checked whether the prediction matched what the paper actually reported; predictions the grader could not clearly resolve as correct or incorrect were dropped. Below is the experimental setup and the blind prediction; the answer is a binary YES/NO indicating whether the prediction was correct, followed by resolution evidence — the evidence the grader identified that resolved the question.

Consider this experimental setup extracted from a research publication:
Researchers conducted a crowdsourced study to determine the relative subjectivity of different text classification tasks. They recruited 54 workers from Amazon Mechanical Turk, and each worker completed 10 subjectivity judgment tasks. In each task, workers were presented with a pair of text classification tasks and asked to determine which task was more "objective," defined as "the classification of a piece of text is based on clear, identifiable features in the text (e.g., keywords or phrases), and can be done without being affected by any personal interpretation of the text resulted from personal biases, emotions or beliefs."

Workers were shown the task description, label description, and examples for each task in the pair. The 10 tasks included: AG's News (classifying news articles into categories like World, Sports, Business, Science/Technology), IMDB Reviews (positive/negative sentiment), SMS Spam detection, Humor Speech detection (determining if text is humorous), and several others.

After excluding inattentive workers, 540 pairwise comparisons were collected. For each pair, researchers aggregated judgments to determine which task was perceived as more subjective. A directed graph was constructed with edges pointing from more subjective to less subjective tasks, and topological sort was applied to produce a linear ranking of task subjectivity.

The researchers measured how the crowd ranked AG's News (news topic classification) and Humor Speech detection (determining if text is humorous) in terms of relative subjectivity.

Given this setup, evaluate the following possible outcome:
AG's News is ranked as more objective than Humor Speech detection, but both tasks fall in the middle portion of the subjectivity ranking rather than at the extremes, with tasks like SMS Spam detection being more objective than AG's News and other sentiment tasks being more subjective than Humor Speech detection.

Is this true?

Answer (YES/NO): NO